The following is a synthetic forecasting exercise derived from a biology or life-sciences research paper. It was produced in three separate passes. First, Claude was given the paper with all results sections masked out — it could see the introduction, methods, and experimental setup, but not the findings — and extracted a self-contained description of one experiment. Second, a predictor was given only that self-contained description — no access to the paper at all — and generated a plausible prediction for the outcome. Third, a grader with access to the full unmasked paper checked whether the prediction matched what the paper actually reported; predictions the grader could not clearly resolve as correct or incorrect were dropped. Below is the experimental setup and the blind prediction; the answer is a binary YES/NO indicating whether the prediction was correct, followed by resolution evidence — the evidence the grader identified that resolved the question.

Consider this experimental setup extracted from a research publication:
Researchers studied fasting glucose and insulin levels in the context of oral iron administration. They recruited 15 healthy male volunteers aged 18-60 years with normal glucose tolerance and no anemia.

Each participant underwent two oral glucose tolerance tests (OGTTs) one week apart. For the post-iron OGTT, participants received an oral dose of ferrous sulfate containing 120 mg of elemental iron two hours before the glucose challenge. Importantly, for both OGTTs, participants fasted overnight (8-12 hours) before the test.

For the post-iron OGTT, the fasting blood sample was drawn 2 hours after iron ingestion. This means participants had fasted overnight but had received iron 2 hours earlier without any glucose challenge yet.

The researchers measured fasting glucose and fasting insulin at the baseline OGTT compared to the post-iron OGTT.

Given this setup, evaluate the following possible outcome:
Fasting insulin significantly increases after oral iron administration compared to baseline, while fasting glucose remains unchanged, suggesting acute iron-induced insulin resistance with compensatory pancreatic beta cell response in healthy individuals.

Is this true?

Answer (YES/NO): NO